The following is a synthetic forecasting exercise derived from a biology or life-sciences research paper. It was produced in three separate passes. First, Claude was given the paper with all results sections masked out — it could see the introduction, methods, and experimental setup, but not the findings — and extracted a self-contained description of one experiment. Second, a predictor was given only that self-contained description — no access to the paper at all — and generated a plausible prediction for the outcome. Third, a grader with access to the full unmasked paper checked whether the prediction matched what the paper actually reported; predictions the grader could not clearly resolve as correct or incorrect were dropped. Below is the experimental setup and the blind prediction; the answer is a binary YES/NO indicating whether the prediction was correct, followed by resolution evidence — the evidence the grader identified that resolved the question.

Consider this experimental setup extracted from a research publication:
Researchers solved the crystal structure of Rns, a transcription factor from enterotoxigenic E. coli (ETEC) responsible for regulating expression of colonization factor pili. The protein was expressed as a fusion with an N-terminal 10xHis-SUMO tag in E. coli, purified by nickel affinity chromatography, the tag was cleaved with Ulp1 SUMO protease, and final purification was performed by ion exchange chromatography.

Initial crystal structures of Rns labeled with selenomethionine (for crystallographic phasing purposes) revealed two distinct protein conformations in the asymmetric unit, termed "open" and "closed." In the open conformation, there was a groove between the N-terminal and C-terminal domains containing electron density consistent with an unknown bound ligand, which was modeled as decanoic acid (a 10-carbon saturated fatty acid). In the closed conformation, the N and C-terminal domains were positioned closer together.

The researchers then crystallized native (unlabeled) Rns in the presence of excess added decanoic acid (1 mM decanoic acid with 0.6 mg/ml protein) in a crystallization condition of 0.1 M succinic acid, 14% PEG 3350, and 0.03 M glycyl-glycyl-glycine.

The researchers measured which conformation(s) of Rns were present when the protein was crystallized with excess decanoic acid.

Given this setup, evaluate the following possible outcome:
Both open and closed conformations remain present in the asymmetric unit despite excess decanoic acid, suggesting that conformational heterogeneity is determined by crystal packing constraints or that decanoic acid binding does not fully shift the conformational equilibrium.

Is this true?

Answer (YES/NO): NO